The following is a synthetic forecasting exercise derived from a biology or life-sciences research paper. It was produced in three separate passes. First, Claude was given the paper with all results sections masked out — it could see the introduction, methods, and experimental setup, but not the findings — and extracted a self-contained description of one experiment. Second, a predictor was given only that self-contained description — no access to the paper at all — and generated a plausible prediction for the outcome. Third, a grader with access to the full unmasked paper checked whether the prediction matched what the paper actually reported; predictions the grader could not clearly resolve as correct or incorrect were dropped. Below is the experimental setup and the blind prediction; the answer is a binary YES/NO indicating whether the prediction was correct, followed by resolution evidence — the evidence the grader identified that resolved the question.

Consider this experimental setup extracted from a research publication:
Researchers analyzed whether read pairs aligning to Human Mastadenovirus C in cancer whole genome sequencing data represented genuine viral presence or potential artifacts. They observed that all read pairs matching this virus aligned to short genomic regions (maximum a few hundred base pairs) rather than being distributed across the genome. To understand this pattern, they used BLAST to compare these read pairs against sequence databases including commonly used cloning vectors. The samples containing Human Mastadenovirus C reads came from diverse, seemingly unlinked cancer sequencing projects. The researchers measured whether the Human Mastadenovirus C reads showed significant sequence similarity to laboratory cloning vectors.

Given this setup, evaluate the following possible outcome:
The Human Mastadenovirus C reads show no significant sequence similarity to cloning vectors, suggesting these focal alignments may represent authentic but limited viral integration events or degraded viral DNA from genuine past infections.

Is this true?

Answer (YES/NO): NO